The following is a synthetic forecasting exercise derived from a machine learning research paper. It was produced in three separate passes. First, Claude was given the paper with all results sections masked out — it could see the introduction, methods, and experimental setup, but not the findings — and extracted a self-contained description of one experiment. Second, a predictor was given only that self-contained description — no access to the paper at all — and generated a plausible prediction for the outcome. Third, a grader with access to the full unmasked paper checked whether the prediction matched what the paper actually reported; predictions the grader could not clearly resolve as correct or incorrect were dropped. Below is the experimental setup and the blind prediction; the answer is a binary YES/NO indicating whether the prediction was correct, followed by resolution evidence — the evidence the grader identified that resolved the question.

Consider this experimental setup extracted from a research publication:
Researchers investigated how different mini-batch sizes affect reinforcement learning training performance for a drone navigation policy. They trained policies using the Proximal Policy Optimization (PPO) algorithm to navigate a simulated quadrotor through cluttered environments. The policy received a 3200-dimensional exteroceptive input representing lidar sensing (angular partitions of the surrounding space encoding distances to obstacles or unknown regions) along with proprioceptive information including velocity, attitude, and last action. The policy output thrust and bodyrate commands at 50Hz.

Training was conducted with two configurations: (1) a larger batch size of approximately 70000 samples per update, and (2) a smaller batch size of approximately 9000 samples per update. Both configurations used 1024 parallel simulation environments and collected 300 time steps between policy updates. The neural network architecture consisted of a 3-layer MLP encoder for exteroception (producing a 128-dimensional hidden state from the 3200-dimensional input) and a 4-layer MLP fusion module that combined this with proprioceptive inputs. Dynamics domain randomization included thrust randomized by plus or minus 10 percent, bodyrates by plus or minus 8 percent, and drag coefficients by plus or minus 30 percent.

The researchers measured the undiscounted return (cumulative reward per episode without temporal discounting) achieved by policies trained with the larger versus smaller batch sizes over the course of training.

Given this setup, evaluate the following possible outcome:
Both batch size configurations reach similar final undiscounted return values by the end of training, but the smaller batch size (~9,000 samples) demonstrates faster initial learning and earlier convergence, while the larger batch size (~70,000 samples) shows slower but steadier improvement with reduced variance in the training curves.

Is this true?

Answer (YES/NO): NO